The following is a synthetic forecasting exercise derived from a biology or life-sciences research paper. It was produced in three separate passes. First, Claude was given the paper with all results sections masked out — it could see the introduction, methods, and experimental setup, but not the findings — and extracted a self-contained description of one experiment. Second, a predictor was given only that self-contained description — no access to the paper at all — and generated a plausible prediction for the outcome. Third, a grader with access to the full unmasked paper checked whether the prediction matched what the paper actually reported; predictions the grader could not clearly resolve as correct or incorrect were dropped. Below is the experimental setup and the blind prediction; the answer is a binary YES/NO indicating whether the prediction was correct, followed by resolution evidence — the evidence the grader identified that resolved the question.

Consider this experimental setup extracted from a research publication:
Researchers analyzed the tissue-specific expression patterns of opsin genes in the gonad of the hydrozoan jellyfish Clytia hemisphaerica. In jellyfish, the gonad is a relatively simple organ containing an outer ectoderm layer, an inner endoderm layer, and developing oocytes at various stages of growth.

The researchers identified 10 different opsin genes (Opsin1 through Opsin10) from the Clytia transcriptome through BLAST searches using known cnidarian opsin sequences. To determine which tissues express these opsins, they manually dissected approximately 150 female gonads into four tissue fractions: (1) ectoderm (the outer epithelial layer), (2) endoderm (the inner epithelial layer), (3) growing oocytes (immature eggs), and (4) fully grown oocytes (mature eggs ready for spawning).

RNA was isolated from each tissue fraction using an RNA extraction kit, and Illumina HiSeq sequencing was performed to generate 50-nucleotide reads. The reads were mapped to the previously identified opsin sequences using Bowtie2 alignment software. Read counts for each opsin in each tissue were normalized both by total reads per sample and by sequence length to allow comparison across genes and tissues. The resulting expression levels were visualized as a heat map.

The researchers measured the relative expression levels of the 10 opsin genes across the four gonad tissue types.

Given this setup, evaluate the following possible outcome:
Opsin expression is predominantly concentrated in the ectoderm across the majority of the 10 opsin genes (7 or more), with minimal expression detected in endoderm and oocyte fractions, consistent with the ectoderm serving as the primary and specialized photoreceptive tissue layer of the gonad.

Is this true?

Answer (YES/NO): NO